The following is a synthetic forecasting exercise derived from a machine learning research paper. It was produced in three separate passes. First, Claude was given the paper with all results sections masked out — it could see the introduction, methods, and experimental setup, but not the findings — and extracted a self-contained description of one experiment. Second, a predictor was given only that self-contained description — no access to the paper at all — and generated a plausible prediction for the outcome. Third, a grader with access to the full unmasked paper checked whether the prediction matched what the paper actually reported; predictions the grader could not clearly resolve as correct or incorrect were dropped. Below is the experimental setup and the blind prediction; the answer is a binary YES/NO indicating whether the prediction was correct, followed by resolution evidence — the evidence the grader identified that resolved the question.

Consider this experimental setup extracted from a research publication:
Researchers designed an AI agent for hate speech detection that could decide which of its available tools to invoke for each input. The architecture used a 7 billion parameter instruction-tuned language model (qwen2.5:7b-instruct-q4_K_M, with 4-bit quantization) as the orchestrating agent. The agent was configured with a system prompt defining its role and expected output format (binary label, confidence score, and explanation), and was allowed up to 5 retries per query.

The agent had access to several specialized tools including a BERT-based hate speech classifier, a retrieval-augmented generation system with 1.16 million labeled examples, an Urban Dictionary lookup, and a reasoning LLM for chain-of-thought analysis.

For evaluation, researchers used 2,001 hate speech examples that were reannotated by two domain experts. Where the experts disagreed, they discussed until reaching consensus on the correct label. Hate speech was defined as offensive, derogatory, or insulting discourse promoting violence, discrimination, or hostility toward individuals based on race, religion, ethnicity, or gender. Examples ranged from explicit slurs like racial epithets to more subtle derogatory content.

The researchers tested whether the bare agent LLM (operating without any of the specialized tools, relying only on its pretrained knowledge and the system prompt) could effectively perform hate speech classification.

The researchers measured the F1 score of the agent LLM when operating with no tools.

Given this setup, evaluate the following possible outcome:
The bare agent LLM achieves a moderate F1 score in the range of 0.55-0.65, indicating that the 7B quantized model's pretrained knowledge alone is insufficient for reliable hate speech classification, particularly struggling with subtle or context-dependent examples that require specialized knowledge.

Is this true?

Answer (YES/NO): NO